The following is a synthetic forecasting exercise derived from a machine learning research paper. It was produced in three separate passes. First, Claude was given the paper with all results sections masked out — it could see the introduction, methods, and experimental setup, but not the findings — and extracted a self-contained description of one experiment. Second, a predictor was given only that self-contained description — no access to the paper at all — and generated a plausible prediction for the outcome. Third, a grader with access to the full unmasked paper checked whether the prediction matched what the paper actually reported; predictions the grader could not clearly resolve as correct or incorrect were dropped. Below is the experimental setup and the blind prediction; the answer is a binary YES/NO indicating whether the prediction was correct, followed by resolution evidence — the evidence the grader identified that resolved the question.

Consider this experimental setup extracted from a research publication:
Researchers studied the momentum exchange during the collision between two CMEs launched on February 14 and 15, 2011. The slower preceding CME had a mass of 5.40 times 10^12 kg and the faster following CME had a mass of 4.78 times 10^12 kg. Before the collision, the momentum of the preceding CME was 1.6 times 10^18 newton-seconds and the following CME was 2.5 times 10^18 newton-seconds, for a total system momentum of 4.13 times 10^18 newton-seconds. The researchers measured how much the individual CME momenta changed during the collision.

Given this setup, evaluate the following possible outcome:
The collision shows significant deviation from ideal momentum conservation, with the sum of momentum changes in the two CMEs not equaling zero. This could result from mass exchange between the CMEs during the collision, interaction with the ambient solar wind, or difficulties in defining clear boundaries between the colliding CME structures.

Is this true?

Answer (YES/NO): NO